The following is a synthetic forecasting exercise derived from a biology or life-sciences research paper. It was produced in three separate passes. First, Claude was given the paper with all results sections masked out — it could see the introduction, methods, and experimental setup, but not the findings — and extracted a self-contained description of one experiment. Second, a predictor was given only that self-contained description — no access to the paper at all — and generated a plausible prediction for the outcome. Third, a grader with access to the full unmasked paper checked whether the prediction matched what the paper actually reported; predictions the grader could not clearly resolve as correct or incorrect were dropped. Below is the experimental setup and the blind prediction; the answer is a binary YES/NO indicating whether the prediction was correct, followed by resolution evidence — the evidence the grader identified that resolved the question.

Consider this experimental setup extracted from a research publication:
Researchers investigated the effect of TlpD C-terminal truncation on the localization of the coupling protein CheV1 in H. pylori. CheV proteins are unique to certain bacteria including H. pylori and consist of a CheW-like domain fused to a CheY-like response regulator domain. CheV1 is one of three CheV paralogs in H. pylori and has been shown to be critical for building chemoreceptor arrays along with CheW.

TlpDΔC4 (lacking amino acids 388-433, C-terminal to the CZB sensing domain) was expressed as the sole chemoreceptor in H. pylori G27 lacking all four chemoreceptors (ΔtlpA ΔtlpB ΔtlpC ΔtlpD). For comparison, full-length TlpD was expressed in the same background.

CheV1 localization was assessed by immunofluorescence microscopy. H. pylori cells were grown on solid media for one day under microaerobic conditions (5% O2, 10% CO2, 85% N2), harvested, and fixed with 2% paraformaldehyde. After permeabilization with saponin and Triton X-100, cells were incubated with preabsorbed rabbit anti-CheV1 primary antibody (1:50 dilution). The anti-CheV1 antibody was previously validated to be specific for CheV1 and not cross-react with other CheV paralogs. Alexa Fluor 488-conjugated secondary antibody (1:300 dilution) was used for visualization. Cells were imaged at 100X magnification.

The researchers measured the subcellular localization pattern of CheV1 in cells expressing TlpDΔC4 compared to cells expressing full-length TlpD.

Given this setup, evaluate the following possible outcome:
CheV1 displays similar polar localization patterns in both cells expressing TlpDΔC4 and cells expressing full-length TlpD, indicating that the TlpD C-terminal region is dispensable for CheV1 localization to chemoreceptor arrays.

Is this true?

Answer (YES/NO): NO